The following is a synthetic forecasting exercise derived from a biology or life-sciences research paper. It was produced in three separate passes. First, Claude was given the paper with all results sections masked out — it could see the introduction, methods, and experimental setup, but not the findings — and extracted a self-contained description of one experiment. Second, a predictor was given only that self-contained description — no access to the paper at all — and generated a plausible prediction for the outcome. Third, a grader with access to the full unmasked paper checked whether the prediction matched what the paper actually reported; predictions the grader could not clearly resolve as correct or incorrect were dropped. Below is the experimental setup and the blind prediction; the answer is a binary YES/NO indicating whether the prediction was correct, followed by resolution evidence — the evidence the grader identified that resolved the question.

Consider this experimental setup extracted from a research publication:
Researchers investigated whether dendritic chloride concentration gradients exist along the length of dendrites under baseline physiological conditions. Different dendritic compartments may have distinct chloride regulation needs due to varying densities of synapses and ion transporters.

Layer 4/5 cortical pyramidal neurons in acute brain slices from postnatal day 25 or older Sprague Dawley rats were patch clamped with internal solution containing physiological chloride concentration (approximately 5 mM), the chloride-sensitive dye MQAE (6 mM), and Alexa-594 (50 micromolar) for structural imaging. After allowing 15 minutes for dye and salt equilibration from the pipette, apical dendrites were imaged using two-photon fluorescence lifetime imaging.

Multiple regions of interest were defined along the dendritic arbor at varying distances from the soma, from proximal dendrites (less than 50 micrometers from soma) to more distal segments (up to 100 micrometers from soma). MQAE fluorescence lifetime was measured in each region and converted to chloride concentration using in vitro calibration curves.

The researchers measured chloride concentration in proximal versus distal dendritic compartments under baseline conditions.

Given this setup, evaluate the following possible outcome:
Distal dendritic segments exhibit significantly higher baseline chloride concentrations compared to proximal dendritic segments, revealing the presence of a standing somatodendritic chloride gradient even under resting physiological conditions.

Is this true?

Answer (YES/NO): NO